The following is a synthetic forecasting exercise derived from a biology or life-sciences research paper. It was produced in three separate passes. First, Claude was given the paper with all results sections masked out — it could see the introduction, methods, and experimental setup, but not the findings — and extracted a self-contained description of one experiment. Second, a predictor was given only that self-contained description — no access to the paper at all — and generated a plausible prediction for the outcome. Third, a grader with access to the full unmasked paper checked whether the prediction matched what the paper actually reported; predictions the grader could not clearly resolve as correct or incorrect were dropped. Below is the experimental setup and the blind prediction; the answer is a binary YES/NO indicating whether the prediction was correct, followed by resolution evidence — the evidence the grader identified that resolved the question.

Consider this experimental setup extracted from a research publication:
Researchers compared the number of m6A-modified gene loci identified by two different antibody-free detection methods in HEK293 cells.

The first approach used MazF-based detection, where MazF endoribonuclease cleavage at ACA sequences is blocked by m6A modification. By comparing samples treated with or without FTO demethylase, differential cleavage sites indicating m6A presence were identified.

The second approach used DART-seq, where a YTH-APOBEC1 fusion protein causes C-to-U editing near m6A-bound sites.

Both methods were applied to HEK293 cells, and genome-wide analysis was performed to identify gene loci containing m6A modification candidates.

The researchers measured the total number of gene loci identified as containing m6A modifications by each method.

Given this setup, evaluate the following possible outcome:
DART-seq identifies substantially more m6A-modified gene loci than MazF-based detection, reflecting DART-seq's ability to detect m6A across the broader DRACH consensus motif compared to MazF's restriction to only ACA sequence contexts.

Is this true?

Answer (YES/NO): YES